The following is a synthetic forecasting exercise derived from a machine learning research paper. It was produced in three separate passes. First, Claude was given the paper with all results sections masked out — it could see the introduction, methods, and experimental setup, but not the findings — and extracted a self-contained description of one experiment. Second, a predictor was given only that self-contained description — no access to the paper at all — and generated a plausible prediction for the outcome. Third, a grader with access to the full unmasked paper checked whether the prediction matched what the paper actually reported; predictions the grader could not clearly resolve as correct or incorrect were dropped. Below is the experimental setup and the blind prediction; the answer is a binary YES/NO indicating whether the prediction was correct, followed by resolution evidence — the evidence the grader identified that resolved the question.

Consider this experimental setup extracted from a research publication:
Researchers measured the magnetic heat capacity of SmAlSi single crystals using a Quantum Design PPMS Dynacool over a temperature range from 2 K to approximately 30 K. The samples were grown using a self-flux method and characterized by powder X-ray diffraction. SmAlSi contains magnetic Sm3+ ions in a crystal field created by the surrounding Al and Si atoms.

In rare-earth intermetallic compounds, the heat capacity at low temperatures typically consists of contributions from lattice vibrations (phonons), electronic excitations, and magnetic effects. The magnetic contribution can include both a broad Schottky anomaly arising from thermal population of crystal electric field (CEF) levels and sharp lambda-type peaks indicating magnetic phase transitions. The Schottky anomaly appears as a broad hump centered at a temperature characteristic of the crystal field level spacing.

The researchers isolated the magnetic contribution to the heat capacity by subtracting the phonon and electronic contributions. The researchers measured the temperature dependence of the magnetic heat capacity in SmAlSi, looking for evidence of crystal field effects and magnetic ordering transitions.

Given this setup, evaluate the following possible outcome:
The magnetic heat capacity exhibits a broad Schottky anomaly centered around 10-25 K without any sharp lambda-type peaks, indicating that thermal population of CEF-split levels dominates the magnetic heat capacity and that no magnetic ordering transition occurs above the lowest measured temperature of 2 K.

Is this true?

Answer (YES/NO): NO